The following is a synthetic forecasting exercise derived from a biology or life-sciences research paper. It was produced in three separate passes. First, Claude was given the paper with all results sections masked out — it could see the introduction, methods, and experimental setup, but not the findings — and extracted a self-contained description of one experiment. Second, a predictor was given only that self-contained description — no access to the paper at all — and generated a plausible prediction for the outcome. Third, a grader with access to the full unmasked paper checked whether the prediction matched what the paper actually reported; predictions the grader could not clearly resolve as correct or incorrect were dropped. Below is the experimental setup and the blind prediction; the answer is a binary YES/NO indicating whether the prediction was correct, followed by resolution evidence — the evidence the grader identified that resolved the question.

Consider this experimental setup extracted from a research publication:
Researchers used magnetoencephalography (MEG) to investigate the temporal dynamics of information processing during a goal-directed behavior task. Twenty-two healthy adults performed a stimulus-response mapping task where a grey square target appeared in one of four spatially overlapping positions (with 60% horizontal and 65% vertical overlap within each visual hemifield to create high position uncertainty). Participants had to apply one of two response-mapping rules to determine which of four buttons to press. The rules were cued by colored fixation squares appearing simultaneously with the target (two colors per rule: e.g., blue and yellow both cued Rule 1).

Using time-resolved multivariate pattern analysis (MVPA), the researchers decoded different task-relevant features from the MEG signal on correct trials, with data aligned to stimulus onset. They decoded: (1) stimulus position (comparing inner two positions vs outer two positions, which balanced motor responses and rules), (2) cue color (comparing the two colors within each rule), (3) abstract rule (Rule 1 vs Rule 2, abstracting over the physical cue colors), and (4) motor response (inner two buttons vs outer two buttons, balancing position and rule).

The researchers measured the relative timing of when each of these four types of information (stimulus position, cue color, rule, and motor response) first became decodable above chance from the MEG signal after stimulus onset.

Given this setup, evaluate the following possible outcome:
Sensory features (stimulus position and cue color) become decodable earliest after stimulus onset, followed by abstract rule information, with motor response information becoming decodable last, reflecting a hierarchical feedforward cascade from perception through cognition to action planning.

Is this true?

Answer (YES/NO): YES